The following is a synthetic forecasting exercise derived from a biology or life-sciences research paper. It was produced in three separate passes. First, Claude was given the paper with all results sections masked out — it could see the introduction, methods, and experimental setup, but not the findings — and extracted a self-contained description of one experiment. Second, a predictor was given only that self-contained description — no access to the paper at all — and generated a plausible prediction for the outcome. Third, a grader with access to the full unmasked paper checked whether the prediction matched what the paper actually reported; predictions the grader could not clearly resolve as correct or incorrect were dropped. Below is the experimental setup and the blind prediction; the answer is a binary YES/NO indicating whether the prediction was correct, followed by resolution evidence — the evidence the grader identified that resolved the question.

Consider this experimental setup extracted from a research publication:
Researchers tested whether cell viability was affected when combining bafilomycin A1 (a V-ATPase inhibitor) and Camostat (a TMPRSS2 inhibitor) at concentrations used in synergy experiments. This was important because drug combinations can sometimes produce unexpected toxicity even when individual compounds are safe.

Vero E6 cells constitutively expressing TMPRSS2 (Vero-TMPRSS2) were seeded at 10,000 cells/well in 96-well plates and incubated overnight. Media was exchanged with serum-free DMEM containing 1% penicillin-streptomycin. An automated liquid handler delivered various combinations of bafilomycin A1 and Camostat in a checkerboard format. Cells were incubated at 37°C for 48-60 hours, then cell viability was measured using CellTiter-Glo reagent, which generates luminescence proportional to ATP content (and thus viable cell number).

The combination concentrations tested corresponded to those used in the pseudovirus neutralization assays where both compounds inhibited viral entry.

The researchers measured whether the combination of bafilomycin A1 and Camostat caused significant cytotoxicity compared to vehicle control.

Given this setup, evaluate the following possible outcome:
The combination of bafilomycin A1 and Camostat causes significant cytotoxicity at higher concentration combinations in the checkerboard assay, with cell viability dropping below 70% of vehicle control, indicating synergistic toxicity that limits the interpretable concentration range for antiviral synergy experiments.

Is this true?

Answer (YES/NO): NO